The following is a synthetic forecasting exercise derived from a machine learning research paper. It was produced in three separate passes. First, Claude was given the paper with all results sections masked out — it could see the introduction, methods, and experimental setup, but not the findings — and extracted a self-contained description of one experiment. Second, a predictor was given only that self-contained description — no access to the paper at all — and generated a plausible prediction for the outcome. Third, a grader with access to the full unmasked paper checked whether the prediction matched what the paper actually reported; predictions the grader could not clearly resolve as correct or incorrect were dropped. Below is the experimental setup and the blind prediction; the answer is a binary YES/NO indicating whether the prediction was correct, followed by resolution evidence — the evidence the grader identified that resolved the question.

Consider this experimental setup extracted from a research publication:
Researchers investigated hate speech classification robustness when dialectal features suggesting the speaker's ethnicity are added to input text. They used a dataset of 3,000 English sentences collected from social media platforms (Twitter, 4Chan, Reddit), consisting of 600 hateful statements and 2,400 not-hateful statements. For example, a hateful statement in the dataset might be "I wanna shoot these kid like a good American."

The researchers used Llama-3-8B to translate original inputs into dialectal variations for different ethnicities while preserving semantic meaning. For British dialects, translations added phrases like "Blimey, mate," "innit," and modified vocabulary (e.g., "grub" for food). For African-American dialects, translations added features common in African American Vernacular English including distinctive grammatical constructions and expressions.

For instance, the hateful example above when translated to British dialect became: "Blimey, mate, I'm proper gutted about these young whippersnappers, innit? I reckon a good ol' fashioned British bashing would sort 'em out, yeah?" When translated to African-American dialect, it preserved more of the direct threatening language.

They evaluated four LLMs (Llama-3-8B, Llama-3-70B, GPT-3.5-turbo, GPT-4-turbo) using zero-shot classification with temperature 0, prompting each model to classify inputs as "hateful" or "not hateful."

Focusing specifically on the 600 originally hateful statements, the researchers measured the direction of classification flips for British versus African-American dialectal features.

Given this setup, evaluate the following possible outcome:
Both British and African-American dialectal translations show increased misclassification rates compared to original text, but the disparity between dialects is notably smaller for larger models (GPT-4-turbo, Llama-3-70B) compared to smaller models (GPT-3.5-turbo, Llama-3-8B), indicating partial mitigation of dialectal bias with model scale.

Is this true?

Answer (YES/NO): NO